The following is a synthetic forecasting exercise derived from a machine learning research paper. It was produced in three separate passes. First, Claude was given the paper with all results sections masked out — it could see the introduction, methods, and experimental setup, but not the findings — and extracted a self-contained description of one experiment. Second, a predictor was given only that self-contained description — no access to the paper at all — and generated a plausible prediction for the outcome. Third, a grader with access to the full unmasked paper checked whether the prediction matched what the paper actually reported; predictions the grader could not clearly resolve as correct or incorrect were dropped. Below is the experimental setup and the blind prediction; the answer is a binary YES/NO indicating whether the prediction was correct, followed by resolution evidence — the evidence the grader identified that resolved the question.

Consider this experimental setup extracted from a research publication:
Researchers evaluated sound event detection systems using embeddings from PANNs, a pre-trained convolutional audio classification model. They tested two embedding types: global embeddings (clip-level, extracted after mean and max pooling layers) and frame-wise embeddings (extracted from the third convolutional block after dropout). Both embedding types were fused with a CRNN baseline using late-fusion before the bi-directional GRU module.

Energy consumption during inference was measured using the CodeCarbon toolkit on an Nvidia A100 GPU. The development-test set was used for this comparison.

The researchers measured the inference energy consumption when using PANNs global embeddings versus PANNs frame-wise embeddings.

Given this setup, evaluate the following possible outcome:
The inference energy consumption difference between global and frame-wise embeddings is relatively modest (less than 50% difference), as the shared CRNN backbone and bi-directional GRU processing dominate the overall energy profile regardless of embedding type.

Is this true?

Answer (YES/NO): YES